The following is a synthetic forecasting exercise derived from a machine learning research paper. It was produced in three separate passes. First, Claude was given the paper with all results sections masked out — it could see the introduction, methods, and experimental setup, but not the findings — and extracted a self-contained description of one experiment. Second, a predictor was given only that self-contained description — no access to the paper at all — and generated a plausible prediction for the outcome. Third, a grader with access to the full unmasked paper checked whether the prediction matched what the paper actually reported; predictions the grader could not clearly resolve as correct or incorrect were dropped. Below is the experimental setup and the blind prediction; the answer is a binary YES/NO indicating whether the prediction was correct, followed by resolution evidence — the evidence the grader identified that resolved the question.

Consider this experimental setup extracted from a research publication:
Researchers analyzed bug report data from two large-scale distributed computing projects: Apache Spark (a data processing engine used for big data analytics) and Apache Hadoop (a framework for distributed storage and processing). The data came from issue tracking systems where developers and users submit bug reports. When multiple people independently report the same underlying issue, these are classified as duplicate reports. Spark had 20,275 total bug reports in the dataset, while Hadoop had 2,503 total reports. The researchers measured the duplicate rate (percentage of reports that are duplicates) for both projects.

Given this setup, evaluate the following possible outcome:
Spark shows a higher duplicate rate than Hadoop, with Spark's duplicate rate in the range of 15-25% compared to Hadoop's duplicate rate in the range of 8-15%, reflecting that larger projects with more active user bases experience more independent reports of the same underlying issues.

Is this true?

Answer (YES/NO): NO